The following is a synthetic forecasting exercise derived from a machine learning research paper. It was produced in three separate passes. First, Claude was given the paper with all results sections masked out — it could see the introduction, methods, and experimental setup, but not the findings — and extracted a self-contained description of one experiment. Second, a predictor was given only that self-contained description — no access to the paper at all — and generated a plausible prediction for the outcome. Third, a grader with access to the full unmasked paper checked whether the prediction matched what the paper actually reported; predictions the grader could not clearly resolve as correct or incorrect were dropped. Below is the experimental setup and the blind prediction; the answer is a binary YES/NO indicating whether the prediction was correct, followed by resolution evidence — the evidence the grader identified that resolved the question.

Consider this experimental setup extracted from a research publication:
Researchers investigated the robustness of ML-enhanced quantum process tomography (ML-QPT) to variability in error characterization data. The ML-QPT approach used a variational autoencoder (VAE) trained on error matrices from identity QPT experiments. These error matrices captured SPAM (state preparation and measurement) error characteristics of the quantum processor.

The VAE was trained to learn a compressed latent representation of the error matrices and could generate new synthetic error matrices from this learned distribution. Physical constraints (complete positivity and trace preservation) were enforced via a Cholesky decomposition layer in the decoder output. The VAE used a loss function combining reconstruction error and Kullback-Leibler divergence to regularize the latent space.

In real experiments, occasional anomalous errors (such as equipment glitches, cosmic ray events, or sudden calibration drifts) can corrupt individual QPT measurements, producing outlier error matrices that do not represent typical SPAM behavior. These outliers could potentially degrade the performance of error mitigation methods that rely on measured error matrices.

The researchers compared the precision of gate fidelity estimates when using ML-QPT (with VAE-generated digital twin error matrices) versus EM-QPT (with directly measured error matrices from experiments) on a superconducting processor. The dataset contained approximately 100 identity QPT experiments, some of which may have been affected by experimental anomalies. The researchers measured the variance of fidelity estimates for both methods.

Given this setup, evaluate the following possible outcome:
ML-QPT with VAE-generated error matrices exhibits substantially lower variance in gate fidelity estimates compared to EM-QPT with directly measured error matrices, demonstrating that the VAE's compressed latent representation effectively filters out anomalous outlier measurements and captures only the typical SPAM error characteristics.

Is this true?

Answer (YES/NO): YES